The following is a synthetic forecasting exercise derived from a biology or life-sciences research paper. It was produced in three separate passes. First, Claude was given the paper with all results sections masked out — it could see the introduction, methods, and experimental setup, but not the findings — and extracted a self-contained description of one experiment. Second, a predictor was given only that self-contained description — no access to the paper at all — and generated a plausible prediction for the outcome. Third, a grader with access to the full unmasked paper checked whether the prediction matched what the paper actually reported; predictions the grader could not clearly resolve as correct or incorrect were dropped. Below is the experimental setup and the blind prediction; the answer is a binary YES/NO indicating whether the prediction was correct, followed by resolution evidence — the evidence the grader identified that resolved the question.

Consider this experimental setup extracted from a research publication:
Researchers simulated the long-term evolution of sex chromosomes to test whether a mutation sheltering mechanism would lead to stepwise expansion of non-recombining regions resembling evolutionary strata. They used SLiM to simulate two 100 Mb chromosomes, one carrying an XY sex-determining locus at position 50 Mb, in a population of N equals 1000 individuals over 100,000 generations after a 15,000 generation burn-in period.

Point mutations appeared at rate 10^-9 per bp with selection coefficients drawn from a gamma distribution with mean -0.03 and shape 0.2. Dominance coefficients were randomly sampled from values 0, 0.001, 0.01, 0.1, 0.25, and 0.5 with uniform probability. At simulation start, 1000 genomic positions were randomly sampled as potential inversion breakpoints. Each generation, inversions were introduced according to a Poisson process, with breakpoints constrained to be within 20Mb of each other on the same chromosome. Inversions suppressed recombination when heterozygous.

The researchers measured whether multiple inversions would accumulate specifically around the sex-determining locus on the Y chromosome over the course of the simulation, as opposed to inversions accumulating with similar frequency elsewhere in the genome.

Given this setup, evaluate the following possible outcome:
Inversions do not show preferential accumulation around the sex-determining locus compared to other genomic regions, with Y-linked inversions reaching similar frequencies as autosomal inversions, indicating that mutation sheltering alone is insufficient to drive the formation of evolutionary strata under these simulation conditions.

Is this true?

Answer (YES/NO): NO